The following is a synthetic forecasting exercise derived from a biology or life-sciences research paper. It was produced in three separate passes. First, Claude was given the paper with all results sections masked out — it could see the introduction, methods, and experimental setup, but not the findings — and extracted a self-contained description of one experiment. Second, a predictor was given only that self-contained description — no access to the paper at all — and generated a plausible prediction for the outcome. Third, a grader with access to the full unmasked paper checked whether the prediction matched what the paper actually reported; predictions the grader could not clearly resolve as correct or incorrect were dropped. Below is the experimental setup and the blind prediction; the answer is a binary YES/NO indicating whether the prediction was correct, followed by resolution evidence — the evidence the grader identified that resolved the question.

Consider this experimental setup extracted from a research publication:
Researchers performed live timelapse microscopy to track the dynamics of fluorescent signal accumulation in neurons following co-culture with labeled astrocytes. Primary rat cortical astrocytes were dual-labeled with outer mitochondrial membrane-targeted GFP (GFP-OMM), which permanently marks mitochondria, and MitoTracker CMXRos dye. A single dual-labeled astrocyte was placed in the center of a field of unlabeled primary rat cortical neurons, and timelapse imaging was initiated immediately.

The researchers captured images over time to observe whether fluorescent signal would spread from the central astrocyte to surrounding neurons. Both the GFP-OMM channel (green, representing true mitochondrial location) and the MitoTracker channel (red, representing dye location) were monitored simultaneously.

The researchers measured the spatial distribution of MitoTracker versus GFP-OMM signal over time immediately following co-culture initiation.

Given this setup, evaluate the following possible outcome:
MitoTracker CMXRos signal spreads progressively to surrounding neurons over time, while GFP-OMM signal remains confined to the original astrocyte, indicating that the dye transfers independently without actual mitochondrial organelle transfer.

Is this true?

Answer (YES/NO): YES